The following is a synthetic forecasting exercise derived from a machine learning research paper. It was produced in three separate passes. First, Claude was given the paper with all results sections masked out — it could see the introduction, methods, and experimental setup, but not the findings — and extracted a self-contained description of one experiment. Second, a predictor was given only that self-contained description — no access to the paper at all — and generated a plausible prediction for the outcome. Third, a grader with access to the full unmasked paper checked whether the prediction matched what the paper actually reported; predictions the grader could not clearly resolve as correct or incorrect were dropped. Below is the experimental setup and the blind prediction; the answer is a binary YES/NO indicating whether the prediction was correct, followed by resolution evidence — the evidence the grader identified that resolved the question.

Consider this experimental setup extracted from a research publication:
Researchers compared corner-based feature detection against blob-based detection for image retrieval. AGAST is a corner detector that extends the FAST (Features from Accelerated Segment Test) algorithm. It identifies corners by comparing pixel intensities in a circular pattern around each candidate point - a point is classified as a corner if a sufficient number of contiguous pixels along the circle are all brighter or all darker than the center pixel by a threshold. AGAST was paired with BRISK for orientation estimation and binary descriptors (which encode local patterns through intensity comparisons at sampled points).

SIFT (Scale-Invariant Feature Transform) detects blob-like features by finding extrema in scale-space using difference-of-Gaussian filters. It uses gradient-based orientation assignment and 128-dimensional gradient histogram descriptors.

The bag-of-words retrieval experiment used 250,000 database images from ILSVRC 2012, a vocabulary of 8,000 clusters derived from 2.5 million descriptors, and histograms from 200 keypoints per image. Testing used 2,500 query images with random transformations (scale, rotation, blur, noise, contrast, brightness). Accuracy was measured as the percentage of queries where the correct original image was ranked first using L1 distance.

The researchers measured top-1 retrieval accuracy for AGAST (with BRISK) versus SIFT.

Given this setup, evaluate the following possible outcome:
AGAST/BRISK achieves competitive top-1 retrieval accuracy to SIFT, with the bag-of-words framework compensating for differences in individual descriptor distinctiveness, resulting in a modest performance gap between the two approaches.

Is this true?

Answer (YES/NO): NO